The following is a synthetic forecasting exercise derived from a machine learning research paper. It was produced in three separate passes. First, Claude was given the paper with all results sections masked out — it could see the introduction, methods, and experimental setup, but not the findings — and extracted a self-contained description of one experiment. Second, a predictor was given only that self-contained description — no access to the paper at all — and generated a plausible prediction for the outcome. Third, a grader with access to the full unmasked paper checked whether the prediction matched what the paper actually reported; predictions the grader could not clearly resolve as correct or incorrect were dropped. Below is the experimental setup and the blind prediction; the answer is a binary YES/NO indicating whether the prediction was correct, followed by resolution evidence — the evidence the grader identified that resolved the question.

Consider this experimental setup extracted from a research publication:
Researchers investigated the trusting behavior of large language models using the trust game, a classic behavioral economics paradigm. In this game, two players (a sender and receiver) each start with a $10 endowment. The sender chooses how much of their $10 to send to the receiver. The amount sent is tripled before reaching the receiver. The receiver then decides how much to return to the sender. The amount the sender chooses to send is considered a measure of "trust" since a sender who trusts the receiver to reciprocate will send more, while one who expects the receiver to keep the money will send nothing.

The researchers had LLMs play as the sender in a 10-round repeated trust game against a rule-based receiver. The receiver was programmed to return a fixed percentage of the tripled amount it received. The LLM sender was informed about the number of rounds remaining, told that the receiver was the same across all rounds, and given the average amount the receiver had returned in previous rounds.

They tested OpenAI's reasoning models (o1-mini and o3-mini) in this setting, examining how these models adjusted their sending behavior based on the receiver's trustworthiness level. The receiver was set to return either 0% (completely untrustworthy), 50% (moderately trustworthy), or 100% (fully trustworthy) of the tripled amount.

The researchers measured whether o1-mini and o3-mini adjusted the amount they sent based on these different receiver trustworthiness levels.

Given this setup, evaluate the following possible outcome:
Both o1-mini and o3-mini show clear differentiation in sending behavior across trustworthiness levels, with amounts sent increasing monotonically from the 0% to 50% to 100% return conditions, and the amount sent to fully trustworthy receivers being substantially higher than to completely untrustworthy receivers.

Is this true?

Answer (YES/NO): NO